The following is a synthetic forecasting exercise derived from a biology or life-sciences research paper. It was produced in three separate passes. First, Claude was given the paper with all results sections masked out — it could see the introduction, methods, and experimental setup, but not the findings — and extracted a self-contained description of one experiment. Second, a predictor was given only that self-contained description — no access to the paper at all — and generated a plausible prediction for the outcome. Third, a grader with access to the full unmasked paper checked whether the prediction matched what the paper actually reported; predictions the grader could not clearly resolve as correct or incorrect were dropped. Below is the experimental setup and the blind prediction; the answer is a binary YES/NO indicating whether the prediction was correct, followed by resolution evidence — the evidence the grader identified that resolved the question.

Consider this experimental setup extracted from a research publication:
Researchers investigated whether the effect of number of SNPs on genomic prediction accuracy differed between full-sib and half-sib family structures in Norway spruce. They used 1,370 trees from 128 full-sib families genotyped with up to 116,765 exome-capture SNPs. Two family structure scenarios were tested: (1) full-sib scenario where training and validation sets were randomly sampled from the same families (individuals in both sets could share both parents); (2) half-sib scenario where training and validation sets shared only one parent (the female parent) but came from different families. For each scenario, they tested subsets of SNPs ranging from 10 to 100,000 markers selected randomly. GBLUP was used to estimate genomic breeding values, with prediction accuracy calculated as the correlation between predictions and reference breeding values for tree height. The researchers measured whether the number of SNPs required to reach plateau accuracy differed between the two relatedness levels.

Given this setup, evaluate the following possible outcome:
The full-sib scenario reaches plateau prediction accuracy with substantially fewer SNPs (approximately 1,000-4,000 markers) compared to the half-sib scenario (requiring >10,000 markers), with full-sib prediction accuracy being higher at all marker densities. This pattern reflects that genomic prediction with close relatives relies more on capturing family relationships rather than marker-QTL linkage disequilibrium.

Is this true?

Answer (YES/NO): NO